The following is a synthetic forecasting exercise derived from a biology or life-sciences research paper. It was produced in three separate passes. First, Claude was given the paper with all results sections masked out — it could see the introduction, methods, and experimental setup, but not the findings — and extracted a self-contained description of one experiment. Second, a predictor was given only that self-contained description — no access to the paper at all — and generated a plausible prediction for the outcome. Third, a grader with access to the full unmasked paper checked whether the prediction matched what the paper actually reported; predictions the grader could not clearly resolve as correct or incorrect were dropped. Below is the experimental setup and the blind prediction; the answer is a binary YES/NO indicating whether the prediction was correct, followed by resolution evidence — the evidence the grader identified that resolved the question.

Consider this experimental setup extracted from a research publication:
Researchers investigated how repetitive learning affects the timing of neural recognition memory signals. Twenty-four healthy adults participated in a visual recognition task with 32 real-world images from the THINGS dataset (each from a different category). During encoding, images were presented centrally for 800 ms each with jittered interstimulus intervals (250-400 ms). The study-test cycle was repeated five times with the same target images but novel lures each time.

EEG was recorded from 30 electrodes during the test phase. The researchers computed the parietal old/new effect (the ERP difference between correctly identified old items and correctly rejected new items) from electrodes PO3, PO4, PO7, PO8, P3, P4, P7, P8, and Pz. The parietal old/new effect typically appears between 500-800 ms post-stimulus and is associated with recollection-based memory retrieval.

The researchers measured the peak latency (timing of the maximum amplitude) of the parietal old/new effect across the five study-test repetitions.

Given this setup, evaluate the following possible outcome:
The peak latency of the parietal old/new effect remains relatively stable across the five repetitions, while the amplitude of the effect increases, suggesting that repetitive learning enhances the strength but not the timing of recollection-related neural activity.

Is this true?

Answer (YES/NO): NO